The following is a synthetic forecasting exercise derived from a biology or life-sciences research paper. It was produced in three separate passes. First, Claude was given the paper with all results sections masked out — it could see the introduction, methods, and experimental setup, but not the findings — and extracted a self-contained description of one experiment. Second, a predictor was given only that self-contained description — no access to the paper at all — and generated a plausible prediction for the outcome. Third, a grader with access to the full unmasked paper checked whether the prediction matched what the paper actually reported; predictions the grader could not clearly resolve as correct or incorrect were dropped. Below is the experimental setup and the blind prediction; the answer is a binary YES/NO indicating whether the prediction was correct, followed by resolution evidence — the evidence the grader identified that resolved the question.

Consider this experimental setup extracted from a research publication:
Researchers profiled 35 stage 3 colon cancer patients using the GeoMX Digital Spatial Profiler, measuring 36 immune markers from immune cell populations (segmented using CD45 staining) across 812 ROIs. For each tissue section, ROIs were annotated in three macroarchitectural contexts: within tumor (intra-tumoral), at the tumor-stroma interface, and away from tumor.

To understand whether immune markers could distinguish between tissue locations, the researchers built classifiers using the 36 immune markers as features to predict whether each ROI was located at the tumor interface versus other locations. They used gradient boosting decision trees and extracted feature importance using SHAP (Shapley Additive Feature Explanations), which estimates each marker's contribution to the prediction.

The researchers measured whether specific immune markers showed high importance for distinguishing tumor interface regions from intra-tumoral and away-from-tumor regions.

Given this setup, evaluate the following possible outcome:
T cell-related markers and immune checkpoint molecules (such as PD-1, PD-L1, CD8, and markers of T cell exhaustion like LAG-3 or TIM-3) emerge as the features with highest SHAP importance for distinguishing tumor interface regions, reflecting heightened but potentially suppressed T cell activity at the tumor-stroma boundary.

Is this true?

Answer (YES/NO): NO